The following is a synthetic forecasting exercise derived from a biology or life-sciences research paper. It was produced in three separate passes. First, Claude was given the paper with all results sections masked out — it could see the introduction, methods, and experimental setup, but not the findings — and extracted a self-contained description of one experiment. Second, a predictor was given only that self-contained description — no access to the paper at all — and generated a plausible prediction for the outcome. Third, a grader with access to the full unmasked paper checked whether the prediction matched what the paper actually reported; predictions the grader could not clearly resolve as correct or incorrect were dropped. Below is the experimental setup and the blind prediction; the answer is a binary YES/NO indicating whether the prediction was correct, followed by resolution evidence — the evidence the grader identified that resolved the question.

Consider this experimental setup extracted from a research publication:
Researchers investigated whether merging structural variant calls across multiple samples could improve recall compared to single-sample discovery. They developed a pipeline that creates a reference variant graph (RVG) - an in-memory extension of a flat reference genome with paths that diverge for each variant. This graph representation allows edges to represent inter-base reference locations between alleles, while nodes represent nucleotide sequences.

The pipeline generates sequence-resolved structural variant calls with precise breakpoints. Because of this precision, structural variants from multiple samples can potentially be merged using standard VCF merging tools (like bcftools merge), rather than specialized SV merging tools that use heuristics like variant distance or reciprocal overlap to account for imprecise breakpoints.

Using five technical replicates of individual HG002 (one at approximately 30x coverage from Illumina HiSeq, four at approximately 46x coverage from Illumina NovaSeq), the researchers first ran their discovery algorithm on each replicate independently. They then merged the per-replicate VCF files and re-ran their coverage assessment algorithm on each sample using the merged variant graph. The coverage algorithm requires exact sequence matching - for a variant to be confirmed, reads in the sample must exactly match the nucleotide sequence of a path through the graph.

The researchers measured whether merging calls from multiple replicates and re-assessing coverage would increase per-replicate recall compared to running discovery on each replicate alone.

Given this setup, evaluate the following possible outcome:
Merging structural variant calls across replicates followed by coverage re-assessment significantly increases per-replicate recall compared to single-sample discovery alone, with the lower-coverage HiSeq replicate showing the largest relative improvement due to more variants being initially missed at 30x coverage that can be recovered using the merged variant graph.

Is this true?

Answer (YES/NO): NO